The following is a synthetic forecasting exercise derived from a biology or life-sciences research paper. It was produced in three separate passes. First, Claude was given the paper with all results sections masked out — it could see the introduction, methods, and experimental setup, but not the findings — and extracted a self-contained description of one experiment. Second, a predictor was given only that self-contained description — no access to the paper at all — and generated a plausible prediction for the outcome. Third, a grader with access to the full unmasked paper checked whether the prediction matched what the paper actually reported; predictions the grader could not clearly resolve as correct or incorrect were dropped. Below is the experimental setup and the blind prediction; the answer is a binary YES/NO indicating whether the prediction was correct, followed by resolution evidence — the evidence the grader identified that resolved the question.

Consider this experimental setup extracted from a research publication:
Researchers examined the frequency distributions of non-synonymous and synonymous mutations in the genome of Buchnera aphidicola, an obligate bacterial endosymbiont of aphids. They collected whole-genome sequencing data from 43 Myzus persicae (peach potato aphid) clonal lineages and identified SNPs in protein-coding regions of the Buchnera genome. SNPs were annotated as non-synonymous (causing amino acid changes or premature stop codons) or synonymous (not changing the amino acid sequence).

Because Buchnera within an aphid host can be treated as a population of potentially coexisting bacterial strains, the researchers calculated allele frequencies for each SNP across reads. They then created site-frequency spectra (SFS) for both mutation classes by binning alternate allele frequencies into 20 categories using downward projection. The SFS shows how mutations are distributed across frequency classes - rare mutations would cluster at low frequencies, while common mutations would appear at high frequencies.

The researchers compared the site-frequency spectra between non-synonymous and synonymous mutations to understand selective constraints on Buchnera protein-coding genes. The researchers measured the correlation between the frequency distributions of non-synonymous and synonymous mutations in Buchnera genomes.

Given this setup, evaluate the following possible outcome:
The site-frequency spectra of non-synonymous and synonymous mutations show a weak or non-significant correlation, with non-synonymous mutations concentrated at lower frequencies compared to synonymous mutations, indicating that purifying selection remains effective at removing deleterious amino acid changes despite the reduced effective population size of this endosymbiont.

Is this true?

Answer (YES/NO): NO